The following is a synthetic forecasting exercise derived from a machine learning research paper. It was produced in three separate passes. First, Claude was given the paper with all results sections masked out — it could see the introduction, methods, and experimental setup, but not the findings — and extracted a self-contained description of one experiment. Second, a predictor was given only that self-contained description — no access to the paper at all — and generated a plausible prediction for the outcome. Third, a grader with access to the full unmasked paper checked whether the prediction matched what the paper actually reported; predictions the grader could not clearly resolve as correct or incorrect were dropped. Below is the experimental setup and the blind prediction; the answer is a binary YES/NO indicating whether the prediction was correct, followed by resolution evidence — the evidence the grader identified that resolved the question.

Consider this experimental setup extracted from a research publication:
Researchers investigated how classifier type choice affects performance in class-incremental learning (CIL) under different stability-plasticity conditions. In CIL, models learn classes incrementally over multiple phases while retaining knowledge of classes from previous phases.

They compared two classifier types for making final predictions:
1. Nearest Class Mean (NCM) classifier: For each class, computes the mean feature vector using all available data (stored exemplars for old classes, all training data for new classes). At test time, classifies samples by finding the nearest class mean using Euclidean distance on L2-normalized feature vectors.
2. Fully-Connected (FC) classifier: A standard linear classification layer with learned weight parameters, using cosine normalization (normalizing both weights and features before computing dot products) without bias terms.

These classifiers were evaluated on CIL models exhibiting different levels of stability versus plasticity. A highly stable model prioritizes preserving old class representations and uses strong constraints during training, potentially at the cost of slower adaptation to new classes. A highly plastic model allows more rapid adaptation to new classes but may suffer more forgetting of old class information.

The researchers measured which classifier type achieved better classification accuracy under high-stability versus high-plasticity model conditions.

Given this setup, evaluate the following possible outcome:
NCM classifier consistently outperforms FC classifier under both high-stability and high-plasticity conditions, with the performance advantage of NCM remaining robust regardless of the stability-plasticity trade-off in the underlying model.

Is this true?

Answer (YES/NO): NO